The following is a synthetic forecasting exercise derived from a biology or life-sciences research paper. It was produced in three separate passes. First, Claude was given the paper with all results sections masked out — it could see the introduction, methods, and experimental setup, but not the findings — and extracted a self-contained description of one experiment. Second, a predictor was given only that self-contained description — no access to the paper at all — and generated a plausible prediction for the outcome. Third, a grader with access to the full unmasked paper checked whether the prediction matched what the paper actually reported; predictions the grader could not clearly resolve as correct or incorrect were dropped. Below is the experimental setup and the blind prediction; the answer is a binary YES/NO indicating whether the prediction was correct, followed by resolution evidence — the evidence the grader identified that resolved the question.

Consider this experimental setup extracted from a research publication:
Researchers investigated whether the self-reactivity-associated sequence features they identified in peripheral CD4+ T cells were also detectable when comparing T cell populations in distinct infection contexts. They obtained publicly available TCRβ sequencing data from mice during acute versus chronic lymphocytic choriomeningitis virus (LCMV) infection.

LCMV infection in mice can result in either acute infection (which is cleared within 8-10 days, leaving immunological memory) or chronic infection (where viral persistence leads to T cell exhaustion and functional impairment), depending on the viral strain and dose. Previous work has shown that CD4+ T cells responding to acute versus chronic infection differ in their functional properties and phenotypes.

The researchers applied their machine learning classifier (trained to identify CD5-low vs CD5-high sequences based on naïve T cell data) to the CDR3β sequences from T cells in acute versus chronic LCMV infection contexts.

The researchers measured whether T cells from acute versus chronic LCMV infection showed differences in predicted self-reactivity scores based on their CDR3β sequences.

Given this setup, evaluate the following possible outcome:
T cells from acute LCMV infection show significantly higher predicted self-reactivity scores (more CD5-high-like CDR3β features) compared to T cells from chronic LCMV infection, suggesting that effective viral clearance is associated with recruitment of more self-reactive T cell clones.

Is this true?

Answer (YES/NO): YES